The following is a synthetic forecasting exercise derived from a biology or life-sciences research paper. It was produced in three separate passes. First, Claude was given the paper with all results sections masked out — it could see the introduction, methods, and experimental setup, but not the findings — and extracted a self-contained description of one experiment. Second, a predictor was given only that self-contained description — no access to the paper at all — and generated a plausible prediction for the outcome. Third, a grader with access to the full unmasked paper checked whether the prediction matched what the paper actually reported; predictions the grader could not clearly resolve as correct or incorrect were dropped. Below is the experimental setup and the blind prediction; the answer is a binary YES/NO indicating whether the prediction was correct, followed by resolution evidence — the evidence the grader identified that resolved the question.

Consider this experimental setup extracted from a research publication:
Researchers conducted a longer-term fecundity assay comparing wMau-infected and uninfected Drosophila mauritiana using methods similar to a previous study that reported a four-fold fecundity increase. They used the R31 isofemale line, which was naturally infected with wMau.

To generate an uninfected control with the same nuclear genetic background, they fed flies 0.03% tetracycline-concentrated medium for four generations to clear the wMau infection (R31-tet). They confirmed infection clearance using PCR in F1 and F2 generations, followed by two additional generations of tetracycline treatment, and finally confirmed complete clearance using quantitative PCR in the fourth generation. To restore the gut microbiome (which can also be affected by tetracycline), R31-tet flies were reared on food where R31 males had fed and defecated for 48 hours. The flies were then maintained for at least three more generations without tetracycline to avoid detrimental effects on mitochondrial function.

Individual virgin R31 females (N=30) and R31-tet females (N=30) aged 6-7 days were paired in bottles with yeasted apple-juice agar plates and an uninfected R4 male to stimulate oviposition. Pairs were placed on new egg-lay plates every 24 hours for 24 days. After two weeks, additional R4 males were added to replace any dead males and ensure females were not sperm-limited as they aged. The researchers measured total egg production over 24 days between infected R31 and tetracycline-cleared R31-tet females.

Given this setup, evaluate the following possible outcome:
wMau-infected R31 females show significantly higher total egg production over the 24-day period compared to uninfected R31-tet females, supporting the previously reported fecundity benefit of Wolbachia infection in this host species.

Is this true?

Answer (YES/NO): NO